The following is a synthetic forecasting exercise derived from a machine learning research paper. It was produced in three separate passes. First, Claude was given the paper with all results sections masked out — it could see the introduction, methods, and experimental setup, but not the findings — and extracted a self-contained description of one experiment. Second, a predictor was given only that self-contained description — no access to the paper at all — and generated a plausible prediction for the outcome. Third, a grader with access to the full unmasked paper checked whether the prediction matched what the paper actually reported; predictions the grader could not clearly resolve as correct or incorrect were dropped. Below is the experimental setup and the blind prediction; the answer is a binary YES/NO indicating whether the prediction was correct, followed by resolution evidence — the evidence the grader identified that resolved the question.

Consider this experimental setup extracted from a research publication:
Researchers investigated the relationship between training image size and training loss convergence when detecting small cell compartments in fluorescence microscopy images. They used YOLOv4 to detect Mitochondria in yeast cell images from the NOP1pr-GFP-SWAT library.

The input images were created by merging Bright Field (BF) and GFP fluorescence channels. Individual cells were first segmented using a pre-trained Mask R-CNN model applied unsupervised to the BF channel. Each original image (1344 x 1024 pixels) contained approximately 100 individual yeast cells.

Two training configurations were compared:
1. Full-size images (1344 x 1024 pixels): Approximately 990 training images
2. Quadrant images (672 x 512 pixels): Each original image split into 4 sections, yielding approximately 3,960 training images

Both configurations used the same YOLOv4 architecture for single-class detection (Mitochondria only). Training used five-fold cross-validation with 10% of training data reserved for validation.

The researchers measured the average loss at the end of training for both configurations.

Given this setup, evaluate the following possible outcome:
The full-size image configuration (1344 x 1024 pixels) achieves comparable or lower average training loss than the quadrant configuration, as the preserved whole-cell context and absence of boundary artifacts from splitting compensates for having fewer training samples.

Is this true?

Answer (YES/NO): NO